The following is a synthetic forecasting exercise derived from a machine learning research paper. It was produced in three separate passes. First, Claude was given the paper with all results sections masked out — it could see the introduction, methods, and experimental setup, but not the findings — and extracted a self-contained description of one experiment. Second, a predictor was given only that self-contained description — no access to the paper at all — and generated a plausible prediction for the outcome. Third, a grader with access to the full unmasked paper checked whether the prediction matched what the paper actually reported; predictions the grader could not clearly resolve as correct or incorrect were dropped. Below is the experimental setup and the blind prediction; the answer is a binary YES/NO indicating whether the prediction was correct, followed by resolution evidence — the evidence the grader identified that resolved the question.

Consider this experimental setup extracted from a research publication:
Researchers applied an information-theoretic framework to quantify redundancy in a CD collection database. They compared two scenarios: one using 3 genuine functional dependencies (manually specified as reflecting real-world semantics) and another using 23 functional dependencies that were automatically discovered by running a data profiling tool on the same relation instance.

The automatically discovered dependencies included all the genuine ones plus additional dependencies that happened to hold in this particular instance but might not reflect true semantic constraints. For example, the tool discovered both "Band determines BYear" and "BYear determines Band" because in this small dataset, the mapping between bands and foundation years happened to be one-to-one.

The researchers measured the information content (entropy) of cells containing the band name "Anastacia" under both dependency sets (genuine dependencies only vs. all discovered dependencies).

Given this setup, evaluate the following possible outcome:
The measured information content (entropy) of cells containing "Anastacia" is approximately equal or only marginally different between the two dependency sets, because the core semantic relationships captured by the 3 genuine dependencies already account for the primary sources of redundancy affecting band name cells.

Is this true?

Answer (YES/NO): NO